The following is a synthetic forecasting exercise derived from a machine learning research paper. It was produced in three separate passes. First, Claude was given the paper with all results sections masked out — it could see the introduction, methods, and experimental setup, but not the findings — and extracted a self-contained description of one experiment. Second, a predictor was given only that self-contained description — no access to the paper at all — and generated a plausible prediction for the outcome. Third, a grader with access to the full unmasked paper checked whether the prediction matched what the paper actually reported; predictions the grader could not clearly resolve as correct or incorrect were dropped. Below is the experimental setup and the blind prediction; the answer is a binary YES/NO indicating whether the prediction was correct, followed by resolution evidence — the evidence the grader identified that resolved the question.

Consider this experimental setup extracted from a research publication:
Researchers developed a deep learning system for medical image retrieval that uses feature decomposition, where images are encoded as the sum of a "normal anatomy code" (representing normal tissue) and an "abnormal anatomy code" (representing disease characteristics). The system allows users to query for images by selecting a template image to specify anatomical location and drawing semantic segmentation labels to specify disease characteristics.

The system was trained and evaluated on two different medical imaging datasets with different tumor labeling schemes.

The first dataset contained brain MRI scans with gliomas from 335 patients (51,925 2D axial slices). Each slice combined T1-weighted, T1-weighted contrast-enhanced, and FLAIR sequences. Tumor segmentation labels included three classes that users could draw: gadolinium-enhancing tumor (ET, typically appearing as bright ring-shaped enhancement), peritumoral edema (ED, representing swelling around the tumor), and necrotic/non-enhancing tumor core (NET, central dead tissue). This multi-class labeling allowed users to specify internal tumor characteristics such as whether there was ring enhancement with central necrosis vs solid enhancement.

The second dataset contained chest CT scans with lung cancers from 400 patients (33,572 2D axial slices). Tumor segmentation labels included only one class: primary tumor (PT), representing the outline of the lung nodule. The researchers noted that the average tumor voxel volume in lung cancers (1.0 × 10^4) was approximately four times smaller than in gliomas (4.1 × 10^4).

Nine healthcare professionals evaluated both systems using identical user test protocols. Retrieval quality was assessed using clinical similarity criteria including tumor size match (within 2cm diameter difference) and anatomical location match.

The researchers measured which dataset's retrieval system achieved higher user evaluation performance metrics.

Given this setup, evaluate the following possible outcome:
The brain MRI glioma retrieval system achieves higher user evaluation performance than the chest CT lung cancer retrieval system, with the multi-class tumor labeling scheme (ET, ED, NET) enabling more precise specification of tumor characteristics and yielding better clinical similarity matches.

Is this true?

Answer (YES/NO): YES